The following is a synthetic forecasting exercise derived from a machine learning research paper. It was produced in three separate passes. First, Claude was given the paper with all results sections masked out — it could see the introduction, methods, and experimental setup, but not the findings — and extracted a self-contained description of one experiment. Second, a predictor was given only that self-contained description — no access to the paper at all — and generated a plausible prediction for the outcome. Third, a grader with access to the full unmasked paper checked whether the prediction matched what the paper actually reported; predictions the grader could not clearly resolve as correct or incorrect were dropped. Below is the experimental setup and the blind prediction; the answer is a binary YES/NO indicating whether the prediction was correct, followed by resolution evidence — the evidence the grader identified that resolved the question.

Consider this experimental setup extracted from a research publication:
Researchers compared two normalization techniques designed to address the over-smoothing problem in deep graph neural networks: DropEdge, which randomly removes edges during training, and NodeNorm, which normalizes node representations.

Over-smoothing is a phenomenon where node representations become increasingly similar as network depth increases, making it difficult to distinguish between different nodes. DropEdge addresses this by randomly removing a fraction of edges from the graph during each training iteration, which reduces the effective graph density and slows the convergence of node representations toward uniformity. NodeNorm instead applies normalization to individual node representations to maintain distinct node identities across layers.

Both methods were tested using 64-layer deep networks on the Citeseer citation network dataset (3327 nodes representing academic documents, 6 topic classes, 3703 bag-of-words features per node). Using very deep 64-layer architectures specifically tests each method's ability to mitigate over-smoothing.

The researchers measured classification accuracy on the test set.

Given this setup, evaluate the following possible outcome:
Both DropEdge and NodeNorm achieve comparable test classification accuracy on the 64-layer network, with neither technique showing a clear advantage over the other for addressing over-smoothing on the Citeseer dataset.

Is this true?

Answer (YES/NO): NO